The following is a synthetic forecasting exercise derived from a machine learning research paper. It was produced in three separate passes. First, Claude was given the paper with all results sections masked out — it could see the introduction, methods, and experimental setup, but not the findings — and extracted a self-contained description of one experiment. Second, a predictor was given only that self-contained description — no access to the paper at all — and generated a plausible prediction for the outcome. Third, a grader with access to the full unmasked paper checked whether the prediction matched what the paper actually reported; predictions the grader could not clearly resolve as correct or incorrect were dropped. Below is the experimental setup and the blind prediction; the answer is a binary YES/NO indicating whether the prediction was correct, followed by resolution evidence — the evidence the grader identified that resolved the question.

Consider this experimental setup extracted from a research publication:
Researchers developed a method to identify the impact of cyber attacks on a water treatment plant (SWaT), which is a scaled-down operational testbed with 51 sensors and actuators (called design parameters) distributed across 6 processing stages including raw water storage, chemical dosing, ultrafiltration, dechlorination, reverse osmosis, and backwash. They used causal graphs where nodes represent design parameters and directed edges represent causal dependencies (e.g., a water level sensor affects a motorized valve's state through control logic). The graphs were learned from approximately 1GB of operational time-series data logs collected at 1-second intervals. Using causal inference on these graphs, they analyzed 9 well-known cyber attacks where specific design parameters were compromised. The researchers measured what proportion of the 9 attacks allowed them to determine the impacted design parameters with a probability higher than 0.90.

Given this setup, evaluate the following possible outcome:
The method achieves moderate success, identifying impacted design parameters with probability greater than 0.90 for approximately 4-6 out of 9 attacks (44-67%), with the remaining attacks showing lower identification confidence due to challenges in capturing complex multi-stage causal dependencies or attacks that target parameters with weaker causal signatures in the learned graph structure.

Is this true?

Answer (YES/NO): NO